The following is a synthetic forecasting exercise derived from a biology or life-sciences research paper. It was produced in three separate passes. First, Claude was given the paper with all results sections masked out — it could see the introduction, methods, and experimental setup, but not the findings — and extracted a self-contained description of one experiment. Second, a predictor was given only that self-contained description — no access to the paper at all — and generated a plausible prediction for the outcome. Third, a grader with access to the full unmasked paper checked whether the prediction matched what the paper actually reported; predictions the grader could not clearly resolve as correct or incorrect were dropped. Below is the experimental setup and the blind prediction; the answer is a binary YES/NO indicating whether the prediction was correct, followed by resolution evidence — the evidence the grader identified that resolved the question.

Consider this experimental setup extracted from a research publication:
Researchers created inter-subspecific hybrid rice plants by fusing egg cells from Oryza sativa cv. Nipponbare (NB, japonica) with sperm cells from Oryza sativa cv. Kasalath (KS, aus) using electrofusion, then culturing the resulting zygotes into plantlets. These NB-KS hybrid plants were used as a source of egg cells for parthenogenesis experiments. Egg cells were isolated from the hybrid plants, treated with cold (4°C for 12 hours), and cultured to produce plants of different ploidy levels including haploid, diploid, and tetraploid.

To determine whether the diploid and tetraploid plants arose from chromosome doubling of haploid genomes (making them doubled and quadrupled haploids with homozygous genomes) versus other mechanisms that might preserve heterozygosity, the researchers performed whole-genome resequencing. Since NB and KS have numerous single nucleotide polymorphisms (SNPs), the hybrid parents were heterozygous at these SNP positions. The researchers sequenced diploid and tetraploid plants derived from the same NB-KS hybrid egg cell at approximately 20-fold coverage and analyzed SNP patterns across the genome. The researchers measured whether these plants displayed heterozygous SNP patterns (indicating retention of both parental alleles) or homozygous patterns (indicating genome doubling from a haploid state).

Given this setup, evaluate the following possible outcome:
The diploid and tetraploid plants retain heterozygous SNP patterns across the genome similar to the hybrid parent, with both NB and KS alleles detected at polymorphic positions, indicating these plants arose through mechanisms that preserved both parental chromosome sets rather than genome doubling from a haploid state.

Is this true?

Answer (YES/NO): NO